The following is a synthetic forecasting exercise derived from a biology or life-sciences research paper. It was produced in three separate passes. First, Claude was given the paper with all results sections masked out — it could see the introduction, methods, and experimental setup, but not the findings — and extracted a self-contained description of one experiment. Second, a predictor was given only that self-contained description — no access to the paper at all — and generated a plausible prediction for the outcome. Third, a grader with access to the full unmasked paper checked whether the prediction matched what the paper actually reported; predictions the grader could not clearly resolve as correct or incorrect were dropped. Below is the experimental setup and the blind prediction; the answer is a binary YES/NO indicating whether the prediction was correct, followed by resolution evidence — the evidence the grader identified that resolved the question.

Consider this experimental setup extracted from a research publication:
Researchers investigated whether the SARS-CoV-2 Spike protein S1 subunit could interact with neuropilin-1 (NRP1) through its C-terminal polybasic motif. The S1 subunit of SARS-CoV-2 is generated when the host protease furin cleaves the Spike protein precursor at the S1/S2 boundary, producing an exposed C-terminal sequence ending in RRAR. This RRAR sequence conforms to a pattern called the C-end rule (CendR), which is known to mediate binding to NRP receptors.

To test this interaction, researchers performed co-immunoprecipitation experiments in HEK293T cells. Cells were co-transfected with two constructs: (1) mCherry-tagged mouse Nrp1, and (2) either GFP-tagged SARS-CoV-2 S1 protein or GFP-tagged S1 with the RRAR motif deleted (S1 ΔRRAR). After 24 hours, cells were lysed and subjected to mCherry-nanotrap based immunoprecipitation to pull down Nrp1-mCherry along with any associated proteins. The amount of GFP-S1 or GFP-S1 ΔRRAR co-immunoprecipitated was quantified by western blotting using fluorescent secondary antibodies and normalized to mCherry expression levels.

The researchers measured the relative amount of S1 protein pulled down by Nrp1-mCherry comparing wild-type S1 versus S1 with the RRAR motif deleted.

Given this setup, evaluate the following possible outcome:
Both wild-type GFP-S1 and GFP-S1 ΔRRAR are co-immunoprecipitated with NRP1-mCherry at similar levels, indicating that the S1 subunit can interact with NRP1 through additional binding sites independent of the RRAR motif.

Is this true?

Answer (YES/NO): NO